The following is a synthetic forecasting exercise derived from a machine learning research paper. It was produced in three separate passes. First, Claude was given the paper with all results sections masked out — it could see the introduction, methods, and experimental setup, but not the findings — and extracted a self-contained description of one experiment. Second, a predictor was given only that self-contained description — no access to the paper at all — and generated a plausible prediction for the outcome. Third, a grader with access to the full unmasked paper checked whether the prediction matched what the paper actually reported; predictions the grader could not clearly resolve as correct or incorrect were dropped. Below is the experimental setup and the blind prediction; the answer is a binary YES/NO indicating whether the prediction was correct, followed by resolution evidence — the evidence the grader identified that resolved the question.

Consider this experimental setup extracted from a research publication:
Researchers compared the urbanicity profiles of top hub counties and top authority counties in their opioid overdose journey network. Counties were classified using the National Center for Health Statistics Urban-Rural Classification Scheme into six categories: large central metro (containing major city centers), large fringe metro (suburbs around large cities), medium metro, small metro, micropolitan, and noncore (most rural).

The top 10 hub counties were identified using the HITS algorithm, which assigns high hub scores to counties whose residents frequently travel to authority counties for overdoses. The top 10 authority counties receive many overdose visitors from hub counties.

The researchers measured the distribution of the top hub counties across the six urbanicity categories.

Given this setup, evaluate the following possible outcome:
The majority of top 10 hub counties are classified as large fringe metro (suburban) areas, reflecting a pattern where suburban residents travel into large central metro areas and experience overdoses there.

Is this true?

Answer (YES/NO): YES